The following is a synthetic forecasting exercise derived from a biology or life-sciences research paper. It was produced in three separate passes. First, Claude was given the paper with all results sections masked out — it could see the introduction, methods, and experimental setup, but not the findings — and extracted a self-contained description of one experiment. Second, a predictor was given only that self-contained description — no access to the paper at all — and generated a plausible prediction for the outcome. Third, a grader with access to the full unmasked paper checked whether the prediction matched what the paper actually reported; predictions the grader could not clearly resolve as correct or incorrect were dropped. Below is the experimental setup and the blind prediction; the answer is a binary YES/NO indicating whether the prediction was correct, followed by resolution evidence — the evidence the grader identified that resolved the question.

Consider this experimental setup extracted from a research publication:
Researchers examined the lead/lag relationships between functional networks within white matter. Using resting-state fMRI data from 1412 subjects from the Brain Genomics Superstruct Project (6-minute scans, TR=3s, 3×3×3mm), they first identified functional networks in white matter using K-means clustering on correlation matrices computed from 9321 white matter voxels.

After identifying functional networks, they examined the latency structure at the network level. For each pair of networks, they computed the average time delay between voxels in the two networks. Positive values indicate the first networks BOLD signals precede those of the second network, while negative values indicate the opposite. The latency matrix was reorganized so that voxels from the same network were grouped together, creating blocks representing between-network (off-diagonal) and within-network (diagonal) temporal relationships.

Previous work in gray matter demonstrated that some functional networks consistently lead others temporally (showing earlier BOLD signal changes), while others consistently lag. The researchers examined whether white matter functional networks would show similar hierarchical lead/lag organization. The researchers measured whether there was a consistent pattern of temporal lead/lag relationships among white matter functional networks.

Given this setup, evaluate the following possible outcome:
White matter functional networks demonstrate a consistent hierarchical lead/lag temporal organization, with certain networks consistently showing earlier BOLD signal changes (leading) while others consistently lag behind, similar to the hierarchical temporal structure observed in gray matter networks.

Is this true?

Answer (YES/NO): NO